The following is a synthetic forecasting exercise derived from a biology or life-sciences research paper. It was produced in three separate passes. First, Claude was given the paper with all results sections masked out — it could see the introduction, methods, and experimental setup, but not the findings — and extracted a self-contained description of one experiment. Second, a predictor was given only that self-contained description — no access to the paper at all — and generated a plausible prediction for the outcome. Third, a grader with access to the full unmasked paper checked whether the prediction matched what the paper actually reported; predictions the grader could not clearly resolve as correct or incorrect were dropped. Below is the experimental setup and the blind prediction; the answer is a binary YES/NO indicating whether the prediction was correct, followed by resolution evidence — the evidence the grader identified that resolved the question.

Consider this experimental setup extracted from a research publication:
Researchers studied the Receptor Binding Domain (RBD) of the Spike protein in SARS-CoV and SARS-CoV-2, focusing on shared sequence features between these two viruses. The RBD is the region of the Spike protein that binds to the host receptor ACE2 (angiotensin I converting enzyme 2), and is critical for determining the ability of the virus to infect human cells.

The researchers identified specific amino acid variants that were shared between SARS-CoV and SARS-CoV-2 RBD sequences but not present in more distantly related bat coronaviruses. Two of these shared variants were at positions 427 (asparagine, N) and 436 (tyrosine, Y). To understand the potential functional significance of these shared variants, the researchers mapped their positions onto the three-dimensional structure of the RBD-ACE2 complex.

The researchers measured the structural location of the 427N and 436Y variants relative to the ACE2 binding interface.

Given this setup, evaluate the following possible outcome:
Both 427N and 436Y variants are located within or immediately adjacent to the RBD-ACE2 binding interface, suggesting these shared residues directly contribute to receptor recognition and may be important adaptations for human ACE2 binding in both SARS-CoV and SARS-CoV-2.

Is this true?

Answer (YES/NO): YES